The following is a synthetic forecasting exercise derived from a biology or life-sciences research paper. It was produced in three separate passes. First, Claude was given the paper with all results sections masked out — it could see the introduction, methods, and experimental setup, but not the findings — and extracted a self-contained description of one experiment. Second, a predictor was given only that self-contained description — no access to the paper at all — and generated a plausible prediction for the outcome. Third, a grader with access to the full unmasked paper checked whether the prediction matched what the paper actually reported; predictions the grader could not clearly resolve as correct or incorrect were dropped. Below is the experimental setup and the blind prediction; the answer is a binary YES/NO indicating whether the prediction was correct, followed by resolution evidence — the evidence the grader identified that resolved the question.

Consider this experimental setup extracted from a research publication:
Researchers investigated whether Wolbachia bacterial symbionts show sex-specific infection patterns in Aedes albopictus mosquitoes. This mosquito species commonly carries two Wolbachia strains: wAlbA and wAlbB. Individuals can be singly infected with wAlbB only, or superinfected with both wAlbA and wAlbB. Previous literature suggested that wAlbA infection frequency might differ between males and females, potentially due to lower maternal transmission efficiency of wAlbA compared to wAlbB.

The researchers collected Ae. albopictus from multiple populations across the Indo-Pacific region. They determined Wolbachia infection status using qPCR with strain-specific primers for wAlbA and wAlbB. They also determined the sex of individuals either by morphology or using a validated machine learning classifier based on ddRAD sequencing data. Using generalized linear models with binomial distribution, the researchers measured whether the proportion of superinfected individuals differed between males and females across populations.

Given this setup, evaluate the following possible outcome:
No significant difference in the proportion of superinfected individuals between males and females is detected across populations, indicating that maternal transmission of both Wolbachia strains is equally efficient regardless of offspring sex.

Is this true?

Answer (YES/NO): NO